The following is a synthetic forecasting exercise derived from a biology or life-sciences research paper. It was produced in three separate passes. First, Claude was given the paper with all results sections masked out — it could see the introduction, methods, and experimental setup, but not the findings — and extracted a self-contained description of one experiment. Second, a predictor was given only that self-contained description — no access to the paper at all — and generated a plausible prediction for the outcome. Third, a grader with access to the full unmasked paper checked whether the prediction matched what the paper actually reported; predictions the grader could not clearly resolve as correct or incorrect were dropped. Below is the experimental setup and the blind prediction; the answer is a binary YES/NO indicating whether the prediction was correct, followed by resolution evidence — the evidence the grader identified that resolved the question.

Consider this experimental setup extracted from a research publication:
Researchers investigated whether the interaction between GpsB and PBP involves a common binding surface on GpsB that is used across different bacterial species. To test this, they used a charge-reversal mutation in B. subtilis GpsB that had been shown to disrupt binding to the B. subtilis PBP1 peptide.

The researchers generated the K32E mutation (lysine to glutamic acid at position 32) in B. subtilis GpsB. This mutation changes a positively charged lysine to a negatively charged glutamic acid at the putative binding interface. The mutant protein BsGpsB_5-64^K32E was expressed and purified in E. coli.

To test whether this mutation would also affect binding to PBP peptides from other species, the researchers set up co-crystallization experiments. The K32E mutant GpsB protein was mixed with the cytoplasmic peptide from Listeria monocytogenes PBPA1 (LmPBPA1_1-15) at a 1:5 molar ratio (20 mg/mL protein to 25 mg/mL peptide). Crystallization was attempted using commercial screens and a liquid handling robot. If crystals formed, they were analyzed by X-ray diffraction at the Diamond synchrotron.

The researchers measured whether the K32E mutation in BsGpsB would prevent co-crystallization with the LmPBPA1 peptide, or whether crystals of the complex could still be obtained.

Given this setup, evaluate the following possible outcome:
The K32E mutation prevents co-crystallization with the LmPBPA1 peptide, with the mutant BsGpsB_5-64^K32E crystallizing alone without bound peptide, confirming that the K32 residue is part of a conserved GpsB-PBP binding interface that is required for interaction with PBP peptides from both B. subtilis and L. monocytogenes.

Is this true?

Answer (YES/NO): NO